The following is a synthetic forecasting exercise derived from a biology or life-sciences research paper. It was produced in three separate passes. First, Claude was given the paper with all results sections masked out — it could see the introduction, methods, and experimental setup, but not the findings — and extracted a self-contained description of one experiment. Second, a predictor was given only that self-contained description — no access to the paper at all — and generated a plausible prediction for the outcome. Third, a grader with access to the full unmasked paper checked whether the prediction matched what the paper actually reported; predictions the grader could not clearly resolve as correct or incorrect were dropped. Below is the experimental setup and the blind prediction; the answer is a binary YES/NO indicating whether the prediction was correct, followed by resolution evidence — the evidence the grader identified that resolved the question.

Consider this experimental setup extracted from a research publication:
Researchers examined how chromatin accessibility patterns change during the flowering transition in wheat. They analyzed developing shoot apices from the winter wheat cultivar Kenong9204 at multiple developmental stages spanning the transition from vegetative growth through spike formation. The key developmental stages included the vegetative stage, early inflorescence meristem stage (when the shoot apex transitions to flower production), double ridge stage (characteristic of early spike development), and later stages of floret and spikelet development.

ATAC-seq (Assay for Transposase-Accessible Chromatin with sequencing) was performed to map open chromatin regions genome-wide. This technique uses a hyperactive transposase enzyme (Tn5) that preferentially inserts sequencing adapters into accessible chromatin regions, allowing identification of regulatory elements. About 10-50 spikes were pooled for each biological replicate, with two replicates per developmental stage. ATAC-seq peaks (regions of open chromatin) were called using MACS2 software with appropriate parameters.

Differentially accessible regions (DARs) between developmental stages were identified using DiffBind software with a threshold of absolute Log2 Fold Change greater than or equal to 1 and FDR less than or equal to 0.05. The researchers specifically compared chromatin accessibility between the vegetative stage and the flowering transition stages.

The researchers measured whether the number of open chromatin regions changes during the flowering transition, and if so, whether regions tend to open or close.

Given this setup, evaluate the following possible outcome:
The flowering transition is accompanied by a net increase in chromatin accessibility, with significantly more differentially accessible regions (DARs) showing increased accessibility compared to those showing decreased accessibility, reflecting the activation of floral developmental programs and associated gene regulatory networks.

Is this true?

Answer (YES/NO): YES